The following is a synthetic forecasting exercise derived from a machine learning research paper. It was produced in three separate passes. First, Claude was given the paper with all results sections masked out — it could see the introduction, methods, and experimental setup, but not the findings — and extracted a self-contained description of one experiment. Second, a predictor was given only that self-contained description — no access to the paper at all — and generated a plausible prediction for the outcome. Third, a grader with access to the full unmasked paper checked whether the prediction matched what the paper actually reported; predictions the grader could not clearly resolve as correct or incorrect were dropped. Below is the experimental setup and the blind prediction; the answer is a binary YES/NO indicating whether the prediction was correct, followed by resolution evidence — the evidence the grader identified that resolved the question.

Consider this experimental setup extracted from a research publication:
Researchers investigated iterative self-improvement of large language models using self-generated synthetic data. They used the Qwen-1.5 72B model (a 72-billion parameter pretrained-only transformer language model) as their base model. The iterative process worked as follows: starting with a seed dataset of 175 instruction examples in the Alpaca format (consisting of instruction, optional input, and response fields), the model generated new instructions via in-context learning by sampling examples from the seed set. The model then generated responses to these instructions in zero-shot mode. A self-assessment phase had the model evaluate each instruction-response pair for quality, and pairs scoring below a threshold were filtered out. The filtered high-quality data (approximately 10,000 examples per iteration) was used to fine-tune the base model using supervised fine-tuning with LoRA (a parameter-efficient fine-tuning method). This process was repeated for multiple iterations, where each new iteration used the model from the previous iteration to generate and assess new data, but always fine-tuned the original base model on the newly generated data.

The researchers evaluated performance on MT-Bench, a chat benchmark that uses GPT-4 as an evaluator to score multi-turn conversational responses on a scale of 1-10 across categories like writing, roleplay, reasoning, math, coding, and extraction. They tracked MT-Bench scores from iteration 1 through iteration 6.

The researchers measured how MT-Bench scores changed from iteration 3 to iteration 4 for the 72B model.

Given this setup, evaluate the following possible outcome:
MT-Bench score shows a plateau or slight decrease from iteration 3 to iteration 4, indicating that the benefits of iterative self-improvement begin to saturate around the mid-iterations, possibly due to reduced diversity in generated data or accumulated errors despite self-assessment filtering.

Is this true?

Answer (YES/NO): NO